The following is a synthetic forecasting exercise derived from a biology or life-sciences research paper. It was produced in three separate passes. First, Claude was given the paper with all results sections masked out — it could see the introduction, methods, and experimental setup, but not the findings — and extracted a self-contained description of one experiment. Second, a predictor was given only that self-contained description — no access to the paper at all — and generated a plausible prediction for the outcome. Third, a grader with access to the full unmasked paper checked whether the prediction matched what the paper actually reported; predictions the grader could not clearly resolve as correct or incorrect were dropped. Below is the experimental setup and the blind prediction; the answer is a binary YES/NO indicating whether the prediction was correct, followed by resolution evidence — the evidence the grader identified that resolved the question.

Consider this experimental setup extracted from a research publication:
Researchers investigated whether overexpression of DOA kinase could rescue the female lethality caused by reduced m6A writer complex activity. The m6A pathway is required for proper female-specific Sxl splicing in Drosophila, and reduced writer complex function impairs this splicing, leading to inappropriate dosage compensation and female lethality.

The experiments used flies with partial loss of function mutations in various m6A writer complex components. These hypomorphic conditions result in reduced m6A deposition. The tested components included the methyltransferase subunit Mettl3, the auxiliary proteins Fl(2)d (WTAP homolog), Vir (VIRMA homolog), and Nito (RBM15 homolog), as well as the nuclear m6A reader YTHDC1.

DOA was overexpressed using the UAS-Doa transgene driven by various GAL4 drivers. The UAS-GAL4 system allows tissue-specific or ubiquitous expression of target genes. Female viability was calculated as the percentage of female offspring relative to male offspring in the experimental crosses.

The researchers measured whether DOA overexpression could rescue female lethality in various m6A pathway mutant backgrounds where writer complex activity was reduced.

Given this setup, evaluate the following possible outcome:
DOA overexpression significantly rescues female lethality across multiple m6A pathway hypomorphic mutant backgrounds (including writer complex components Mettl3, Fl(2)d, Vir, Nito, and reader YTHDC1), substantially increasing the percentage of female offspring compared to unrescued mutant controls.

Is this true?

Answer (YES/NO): NO